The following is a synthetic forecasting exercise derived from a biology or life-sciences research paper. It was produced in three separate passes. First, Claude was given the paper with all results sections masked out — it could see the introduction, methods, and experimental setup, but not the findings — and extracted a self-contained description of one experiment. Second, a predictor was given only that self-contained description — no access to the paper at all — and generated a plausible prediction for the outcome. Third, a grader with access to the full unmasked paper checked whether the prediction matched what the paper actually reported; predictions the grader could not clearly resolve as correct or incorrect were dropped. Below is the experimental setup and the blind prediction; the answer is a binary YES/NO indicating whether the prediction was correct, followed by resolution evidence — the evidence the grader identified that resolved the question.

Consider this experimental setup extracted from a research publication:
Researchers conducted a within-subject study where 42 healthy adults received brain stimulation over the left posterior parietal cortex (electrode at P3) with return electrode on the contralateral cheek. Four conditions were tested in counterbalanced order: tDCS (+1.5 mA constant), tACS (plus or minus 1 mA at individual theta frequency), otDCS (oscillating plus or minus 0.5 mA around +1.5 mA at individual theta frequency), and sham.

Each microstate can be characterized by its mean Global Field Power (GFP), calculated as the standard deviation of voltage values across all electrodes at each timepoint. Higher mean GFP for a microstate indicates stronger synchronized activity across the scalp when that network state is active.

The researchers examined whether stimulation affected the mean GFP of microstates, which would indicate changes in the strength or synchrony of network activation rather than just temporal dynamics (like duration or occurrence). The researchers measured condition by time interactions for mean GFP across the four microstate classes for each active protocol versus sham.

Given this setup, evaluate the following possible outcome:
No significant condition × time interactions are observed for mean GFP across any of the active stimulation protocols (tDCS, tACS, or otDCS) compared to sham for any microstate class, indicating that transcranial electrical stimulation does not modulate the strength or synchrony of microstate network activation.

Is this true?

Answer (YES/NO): NO